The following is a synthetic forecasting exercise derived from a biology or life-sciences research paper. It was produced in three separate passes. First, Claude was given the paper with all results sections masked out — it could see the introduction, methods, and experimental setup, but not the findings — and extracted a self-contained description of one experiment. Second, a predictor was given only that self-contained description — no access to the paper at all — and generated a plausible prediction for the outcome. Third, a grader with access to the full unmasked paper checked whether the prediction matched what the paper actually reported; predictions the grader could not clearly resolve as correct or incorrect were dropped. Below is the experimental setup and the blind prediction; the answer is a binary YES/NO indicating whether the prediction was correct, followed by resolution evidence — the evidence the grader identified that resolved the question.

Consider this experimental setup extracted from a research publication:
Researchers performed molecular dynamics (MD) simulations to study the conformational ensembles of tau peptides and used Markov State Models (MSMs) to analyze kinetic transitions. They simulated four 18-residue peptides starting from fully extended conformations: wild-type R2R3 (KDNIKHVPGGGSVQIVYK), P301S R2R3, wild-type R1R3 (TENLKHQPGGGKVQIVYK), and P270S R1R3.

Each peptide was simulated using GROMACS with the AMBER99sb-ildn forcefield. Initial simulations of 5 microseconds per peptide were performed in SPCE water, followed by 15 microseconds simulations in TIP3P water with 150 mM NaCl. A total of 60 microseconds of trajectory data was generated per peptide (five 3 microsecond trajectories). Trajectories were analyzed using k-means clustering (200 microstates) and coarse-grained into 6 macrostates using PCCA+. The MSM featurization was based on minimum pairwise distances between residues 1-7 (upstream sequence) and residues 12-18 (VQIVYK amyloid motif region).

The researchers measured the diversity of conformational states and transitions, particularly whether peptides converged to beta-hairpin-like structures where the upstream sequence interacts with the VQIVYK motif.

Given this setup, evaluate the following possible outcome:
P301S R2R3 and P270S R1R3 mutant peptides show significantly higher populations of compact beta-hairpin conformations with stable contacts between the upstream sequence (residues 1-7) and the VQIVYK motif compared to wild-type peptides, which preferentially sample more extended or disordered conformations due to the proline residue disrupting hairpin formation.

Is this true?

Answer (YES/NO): NO